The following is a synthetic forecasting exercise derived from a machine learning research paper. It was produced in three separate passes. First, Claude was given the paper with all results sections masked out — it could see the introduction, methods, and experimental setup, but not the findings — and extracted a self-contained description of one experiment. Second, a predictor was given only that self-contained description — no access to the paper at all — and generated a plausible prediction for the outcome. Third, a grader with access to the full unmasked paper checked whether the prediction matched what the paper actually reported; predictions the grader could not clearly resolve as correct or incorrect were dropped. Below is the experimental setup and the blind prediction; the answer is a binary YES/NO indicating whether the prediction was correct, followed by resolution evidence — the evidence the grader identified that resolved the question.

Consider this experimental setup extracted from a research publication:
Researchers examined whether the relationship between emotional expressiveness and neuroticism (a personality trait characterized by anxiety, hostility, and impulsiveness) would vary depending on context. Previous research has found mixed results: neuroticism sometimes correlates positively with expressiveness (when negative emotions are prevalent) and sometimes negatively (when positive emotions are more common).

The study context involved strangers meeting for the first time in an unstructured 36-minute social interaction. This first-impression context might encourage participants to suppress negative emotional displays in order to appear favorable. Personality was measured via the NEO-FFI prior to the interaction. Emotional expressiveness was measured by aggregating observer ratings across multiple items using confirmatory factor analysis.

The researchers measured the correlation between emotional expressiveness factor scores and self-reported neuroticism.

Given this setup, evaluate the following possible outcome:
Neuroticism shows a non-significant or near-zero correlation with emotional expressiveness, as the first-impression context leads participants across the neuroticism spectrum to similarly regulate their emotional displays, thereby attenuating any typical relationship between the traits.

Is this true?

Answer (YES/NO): YES